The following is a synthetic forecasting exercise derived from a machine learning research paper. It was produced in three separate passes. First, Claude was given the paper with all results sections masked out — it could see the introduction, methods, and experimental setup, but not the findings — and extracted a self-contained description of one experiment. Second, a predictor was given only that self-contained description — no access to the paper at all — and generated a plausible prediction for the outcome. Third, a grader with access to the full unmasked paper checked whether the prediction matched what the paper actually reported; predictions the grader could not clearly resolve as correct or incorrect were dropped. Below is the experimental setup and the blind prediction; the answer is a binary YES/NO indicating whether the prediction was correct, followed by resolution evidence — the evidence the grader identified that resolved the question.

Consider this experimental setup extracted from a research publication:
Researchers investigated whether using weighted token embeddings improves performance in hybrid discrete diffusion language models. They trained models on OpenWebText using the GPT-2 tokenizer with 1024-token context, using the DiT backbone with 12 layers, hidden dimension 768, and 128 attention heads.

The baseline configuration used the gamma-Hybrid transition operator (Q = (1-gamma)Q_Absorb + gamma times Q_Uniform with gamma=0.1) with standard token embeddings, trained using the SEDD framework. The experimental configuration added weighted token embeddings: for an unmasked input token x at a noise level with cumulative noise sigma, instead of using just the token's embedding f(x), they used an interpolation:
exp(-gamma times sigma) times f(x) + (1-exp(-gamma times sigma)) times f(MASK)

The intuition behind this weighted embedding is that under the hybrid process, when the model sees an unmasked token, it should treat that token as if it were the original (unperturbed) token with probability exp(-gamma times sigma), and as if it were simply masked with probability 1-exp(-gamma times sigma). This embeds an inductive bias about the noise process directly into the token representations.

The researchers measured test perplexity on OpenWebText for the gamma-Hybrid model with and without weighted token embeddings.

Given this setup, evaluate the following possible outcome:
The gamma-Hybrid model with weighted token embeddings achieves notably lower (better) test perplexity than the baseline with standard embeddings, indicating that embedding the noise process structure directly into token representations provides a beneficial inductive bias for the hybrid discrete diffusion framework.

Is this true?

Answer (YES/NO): YES